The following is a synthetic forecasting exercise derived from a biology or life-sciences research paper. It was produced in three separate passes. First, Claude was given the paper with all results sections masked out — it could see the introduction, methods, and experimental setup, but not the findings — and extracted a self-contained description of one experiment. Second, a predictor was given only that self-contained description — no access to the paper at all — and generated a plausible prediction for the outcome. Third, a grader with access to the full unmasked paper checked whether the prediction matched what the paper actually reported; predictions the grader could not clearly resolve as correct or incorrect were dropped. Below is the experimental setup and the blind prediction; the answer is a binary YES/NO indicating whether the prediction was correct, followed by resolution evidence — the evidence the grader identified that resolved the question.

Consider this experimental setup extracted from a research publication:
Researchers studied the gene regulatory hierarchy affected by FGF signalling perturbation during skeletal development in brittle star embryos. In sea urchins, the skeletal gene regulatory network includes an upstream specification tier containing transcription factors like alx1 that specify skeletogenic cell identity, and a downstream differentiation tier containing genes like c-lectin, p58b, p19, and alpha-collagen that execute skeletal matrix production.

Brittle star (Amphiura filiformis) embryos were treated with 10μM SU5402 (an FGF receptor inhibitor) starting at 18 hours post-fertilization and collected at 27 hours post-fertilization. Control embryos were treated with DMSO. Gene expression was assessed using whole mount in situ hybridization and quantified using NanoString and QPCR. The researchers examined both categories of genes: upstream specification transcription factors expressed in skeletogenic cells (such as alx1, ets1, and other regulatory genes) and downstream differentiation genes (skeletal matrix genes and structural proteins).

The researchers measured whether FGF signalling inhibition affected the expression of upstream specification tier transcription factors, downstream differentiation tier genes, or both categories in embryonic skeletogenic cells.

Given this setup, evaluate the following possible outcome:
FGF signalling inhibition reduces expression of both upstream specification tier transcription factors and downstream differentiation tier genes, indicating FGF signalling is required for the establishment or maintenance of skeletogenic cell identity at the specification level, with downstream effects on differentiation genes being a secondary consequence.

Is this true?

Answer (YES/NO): NO